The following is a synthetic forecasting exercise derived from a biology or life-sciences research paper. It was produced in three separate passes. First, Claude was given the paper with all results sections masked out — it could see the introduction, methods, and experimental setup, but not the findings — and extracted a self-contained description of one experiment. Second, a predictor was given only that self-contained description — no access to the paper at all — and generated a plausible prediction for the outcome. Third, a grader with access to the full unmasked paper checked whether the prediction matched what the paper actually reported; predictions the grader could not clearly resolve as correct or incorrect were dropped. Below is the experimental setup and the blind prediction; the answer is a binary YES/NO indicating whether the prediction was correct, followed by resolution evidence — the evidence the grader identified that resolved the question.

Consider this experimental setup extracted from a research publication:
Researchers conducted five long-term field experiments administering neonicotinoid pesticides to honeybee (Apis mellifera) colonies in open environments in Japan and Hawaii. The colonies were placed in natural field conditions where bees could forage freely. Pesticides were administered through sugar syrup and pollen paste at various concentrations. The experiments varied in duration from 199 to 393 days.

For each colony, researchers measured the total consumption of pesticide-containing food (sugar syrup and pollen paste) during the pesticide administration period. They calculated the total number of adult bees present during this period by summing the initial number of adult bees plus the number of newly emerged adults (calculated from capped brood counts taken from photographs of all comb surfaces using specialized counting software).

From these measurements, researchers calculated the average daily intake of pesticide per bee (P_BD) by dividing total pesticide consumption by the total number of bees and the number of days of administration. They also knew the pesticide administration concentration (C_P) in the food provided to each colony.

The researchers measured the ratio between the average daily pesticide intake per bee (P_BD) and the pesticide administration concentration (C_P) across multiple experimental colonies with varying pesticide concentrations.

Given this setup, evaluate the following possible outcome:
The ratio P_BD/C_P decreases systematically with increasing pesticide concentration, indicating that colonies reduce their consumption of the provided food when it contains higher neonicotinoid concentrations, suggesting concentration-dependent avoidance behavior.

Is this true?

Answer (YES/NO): NO